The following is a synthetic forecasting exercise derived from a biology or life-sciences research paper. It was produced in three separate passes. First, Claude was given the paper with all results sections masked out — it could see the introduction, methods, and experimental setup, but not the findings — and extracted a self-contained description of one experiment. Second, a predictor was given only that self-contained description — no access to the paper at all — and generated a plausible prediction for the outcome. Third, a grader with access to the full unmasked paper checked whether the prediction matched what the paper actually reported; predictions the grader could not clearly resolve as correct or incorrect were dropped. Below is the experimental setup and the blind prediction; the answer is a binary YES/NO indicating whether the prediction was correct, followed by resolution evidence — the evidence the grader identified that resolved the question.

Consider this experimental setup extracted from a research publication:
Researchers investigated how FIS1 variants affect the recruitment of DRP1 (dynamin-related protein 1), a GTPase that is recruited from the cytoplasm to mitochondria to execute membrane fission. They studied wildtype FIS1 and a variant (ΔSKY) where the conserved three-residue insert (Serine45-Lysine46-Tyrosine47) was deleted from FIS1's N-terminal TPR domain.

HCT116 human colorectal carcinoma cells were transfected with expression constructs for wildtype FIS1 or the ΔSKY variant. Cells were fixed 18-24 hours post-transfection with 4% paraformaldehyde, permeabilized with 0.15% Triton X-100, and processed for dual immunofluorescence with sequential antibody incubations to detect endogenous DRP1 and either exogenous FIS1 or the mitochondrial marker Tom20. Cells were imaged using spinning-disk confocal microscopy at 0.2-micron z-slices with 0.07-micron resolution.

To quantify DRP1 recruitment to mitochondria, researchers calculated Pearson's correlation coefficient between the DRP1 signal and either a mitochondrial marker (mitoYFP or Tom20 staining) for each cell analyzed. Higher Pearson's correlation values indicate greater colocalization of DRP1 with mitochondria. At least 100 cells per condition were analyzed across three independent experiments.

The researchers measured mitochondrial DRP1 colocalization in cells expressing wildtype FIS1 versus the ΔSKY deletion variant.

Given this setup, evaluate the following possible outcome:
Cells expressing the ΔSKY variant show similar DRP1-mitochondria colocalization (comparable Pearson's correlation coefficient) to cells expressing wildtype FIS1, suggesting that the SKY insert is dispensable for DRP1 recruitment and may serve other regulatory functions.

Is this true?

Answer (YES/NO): NO